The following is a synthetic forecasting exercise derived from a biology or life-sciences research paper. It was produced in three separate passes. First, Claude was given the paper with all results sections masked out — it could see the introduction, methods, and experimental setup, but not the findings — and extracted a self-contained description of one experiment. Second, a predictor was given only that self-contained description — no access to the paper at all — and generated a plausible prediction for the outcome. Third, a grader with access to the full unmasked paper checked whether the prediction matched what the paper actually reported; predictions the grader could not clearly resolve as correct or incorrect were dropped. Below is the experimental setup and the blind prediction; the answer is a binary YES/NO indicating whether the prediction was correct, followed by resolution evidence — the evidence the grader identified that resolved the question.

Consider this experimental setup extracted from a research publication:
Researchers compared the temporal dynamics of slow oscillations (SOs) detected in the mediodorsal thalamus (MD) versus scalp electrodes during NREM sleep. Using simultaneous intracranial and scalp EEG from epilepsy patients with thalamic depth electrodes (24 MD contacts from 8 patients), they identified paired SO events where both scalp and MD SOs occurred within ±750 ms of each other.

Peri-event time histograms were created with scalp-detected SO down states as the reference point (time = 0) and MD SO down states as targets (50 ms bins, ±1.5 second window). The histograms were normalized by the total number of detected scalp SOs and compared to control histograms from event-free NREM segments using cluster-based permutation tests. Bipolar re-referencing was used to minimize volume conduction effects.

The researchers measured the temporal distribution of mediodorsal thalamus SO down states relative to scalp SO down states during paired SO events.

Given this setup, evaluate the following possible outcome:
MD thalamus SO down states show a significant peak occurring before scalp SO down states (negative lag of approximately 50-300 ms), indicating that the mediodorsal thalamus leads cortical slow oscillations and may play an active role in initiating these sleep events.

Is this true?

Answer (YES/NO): NO